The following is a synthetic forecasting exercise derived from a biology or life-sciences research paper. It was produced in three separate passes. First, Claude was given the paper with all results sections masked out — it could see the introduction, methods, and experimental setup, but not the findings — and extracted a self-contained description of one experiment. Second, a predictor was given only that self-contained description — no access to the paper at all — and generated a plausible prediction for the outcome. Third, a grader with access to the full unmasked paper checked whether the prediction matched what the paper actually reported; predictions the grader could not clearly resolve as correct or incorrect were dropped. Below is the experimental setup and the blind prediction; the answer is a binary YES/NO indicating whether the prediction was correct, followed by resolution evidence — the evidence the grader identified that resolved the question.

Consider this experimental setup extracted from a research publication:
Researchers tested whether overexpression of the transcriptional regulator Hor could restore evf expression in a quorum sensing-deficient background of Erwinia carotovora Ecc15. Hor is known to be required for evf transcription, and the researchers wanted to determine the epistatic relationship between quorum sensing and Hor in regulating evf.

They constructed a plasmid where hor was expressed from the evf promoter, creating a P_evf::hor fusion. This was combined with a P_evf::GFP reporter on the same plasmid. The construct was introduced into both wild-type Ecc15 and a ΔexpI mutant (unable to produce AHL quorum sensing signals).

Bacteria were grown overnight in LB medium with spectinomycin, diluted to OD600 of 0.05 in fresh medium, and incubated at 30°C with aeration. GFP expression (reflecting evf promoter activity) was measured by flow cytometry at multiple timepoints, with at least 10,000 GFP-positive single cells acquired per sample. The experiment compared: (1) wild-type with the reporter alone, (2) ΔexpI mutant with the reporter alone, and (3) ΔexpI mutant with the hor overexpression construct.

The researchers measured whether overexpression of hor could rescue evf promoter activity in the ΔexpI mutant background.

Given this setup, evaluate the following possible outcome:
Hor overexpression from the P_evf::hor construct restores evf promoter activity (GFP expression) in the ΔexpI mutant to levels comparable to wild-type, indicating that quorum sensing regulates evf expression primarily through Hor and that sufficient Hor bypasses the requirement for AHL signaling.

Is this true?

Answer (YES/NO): YES